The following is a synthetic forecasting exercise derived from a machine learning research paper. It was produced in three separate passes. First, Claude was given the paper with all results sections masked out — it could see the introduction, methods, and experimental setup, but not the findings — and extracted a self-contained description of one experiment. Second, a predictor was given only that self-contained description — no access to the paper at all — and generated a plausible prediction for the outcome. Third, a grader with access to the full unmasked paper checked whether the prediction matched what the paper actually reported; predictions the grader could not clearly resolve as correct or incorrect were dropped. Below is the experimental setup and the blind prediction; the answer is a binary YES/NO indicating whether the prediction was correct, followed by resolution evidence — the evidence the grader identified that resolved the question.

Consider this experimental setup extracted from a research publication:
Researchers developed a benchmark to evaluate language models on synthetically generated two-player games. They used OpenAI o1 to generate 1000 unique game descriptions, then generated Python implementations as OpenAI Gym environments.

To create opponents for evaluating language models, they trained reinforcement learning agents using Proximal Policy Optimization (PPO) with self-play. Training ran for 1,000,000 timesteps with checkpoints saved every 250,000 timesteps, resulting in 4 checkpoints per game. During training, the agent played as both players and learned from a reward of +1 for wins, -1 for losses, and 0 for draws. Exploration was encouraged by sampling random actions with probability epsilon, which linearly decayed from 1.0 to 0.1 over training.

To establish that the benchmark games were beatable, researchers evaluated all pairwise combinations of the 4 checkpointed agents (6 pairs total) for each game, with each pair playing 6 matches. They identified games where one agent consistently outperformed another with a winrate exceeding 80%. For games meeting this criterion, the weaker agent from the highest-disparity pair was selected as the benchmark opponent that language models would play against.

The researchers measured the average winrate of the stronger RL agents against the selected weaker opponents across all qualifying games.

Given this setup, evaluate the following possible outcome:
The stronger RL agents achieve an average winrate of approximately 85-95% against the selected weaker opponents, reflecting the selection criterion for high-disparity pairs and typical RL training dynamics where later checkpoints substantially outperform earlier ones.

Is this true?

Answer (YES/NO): YES